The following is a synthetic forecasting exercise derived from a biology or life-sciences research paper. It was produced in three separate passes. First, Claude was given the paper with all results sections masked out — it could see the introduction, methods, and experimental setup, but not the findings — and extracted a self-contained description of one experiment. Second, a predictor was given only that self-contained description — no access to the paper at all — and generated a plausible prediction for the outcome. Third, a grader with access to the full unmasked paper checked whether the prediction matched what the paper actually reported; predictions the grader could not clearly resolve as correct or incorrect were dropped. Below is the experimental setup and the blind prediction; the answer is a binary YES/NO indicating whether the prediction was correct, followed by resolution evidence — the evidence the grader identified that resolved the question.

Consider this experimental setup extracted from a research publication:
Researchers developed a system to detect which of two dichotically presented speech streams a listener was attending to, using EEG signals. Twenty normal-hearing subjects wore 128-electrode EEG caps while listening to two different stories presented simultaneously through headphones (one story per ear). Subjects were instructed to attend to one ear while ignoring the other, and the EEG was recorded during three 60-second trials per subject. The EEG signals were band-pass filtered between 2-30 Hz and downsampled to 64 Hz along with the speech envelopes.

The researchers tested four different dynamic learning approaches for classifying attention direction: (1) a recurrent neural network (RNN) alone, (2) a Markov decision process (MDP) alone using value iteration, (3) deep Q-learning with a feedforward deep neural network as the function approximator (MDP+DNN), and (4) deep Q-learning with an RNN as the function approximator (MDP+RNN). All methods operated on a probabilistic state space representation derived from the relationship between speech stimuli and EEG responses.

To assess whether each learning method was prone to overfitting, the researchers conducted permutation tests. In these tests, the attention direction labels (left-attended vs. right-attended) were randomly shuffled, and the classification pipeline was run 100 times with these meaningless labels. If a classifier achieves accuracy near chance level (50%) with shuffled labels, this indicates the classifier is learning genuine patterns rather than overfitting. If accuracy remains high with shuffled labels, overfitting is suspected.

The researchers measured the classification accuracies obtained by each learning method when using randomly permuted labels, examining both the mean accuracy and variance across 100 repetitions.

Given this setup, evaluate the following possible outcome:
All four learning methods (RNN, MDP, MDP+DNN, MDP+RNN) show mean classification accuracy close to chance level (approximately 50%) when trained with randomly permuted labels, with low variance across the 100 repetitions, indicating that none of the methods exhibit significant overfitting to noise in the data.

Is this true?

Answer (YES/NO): NO